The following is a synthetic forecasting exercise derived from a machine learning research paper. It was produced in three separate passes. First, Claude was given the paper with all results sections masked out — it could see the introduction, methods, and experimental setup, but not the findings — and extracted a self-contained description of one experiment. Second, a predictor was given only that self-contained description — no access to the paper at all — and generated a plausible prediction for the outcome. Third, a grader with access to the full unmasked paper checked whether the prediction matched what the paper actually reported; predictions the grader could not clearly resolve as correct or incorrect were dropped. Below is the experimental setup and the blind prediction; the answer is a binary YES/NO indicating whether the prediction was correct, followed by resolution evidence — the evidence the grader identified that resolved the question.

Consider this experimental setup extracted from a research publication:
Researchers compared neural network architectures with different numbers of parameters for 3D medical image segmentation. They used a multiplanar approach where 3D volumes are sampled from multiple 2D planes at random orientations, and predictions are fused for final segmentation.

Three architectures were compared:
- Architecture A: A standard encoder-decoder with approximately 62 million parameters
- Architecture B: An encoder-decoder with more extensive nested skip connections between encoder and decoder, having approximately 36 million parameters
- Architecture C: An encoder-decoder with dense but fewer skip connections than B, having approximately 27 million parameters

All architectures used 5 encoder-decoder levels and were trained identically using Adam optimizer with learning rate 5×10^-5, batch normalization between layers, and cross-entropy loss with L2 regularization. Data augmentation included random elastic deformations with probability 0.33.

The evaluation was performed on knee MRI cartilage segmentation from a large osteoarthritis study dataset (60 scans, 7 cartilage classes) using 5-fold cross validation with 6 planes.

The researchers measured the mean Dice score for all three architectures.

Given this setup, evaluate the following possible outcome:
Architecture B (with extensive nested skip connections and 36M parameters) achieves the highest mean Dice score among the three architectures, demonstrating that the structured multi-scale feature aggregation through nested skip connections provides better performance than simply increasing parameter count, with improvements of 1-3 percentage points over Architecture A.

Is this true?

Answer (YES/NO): NO